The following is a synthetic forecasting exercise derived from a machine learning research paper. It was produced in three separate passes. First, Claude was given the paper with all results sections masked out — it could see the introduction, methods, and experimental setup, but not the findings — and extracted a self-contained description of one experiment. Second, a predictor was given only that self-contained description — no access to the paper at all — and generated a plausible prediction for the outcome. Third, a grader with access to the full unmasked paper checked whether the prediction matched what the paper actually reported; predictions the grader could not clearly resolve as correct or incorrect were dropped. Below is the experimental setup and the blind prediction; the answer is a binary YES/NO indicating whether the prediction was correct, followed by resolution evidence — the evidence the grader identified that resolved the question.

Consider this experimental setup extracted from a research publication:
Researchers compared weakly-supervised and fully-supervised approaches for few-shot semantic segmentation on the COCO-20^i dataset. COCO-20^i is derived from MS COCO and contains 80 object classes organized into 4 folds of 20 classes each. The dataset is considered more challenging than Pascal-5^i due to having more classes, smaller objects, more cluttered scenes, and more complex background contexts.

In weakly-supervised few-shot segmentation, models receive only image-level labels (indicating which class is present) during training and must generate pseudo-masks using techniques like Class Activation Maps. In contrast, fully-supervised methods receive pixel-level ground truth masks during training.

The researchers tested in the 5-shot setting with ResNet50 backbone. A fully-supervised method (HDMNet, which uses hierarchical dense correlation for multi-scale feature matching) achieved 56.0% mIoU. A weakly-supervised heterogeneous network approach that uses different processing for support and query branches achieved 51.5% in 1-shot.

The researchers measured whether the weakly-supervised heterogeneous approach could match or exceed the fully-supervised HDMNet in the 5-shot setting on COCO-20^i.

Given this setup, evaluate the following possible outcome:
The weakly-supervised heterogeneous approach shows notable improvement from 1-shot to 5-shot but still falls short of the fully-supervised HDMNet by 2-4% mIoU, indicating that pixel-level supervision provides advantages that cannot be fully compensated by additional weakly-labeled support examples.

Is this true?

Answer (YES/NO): NO